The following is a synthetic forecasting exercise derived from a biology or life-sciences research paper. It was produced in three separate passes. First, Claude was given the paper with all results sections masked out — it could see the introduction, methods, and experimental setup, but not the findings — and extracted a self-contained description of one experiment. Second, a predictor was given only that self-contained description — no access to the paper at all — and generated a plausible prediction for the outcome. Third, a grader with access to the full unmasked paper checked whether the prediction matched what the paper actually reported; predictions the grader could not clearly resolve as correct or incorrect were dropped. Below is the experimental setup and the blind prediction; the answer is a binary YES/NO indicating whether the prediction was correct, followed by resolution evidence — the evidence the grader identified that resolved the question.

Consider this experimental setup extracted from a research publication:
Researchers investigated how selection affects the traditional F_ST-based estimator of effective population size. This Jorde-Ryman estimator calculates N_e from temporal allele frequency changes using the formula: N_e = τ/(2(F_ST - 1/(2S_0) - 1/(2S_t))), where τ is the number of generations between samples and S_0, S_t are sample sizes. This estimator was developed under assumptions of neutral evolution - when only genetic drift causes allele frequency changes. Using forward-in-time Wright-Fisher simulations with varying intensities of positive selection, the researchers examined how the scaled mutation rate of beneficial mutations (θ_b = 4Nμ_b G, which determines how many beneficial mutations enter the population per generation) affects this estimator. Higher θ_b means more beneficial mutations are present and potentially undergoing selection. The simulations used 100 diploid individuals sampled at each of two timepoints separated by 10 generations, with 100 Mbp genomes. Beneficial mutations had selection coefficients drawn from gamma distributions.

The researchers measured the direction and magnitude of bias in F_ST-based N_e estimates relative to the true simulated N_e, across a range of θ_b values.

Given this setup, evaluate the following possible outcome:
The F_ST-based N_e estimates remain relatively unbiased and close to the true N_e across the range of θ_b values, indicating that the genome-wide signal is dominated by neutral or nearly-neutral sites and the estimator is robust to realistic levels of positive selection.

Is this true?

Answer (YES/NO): NO